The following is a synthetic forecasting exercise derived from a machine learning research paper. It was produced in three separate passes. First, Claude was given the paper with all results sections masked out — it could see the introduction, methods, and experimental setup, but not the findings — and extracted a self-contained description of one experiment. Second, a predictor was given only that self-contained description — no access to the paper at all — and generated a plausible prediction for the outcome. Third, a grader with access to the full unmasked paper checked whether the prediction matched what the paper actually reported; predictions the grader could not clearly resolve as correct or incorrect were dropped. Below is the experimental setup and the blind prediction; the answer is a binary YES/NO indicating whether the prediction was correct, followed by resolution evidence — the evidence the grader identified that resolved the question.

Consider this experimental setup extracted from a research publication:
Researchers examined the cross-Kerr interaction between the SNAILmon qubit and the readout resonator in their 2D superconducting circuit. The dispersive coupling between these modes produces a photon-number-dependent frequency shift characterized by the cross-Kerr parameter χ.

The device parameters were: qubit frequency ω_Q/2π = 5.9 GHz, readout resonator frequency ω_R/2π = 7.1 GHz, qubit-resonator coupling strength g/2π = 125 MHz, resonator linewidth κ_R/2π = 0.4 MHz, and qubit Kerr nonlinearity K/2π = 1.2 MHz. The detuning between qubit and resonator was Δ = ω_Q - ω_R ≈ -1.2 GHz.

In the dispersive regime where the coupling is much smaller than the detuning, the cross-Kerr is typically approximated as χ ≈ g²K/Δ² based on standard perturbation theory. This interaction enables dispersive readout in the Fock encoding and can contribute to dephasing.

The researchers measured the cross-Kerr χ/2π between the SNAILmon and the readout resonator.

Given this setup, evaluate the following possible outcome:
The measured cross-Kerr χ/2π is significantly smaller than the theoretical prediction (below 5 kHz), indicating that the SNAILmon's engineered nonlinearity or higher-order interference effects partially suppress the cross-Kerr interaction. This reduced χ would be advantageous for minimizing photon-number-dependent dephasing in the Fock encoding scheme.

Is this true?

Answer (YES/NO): NO